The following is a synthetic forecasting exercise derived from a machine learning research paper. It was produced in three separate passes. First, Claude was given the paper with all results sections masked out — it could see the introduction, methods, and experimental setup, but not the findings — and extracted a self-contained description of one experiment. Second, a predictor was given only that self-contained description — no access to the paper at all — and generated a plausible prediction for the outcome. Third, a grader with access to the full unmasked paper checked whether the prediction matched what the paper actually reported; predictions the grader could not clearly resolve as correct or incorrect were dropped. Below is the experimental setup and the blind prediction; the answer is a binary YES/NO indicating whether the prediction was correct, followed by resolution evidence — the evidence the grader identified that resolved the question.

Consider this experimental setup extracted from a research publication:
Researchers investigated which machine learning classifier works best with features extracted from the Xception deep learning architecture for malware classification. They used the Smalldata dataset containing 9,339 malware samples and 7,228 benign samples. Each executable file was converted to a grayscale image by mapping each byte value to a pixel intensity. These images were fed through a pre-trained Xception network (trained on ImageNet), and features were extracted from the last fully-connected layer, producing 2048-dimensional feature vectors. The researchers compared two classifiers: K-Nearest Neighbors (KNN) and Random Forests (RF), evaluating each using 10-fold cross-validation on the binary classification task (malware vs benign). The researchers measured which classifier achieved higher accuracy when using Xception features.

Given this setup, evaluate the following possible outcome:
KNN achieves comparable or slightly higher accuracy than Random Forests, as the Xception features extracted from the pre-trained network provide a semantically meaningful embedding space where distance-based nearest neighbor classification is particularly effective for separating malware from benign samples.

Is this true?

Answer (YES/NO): YES